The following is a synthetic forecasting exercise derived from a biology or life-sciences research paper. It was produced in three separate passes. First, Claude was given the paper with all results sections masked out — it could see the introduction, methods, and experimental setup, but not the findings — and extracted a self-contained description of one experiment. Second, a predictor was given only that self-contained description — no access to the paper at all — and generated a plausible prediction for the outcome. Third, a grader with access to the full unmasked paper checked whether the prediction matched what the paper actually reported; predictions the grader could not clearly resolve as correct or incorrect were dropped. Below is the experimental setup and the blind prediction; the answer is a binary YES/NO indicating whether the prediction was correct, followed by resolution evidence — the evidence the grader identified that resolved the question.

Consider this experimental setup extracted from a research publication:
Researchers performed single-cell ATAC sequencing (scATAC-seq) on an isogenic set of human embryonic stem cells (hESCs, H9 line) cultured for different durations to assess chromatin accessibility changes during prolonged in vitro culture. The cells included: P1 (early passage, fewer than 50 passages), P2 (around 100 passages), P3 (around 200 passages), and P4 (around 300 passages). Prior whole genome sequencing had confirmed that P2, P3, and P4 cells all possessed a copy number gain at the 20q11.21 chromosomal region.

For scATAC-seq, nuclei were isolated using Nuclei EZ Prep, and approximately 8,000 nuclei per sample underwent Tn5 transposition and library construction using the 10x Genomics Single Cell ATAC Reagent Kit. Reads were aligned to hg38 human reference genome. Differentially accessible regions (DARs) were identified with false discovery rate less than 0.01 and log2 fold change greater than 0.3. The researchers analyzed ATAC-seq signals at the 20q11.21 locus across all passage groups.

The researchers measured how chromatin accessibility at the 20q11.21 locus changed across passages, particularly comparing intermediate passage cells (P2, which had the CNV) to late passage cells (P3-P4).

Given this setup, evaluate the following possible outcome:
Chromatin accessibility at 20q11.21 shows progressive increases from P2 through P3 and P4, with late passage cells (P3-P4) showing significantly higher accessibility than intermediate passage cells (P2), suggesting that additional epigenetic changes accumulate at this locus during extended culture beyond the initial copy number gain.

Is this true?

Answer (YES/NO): YES